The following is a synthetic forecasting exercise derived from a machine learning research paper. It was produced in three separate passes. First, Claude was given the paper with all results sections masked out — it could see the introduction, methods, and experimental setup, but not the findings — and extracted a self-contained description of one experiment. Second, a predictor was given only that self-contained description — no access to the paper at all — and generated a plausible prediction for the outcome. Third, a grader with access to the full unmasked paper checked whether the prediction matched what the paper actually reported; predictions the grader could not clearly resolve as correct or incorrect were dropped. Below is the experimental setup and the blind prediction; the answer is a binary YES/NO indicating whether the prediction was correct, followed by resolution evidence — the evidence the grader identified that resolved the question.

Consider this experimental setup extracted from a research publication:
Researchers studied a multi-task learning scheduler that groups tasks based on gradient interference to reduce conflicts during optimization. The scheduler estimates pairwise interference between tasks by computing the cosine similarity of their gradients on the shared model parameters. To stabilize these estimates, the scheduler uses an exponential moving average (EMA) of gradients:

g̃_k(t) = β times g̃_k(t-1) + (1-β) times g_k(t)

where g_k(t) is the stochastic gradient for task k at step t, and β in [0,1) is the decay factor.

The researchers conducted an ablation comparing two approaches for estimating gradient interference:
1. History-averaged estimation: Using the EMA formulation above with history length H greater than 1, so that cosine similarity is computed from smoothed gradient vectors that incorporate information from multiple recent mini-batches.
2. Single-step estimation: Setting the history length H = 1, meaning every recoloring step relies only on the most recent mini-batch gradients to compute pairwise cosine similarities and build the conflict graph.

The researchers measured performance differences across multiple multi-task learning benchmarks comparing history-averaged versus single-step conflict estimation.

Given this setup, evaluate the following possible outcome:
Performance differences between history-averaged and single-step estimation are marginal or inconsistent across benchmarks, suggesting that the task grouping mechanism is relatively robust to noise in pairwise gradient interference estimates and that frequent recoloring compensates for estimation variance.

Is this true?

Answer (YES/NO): NO